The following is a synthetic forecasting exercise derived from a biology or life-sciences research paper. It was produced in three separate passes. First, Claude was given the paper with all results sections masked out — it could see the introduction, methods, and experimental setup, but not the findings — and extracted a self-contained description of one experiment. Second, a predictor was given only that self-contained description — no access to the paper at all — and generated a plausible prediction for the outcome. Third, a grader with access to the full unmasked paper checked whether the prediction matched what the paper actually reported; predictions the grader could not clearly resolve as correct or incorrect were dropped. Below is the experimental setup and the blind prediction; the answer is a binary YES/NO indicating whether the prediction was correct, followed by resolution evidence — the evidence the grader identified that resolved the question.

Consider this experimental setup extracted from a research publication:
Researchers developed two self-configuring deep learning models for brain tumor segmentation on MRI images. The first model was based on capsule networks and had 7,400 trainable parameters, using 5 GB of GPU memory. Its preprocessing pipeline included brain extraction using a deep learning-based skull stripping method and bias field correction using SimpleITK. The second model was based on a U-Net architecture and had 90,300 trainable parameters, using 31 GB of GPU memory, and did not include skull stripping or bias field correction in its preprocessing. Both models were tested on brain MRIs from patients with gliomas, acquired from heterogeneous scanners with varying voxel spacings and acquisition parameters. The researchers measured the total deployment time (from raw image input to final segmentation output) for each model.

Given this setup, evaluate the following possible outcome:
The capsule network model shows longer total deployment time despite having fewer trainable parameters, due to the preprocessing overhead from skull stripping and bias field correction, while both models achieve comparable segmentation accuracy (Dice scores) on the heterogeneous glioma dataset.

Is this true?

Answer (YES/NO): YES